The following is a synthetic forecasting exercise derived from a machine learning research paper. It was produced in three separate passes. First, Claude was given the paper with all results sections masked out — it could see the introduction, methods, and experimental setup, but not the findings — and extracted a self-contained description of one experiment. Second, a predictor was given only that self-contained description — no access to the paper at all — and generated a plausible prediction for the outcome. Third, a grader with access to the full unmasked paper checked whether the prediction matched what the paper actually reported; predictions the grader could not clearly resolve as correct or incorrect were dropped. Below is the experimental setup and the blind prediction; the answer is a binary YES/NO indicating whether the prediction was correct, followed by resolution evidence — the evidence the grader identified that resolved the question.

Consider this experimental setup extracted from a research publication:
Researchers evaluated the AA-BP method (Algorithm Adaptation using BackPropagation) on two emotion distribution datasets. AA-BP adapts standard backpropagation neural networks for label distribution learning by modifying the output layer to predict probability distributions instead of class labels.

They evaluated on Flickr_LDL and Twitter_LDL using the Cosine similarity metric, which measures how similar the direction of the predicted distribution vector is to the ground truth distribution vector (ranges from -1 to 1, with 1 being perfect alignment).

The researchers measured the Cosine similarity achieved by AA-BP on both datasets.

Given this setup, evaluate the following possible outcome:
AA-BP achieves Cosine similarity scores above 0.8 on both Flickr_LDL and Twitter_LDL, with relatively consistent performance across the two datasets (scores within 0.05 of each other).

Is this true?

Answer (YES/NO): NO